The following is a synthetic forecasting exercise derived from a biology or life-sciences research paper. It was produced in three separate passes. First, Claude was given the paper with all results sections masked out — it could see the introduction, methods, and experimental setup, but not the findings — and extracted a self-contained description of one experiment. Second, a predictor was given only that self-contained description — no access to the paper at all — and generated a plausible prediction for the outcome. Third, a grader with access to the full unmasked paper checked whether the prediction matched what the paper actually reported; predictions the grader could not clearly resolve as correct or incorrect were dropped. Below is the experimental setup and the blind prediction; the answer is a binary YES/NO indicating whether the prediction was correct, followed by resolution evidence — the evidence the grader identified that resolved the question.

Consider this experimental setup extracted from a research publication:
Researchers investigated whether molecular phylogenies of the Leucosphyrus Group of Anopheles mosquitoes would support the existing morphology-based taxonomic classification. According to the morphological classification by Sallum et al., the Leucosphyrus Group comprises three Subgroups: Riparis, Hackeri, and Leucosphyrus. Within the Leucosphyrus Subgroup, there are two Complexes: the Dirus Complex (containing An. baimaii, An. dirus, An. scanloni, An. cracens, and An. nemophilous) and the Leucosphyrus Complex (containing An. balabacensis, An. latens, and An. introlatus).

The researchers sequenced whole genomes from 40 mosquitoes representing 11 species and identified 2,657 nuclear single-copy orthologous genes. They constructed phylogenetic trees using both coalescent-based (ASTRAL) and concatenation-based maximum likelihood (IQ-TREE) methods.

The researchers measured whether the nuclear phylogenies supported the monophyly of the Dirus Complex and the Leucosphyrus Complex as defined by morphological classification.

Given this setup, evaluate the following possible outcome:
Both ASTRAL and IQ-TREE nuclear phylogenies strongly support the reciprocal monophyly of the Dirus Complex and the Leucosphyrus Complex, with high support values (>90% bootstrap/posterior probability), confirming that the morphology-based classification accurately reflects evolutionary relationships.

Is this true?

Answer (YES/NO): NO